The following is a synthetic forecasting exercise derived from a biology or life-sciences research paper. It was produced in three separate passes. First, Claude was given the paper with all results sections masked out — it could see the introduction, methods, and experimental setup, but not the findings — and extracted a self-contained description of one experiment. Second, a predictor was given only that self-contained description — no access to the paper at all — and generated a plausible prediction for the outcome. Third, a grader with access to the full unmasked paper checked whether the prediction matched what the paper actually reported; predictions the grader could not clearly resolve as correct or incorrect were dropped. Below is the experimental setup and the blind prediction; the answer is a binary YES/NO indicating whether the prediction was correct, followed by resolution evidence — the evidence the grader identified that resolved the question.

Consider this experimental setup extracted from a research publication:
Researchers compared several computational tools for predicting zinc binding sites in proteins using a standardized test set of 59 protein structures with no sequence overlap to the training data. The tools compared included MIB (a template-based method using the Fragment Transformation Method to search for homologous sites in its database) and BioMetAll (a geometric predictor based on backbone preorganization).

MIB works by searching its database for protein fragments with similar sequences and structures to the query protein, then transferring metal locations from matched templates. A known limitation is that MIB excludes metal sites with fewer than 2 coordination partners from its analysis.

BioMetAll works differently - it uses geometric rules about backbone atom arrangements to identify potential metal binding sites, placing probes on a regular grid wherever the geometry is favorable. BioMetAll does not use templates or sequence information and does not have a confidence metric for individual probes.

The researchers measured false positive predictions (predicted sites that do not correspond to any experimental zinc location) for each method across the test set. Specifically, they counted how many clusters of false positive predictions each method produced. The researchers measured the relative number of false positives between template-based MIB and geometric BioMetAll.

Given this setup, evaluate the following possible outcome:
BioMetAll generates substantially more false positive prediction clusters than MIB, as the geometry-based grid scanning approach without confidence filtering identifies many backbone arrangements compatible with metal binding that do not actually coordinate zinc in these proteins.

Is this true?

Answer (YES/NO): NO